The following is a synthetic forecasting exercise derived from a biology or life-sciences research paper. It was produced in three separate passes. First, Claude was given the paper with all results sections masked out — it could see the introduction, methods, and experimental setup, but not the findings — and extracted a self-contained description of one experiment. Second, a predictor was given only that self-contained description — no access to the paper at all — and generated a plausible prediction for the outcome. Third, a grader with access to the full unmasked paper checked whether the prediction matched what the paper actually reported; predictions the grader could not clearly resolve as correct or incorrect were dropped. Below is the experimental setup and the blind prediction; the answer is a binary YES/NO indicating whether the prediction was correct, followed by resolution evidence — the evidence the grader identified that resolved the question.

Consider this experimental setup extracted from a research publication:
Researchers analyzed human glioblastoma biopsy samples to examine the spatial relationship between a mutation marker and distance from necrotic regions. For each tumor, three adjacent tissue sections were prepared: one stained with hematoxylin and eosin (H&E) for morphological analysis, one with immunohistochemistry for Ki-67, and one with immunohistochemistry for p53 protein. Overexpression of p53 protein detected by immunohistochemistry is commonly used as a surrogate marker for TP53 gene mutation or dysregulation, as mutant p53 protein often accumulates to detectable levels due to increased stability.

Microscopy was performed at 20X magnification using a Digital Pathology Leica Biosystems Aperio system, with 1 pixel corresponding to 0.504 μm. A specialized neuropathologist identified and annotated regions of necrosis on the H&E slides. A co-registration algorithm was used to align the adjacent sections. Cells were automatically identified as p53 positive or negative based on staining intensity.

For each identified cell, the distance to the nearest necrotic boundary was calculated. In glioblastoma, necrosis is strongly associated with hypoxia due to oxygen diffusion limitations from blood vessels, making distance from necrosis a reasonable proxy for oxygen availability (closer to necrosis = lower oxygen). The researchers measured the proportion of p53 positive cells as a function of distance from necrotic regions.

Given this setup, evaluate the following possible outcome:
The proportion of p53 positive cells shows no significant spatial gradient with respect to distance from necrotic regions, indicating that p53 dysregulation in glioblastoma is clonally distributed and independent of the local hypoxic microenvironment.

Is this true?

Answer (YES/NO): NO